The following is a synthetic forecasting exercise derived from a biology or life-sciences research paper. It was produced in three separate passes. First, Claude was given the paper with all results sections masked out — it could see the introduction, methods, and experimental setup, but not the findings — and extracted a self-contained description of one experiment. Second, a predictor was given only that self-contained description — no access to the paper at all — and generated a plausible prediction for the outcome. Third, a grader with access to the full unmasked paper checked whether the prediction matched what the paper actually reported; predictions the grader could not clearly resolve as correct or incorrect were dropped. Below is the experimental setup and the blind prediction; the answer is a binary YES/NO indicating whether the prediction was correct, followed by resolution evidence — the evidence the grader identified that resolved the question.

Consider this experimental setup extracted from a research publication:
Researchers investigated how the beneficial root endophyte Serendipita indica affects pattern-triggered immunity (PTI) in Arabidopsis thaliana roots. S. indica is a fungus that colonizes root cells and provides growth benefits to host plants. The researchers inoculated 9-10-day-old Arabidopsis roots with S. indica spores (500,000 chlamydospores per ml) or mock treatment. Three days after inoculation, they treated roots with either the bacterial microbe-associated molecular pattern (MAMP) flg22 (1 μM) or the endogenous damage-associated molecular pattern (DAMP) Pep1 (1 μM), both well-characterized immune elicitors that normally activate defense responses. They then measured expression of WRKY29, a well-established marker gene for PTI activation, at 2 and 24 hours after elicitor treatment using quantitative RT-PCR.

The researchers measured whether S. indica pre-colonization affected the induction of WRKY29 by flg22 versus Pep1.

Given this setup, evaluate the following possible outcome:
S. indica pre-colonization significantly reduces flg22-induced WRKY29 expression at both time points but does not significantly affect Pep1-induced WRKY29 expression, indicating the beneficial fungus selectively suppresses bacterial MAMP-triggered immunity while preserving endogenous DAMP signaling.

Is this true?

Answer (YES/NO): YES